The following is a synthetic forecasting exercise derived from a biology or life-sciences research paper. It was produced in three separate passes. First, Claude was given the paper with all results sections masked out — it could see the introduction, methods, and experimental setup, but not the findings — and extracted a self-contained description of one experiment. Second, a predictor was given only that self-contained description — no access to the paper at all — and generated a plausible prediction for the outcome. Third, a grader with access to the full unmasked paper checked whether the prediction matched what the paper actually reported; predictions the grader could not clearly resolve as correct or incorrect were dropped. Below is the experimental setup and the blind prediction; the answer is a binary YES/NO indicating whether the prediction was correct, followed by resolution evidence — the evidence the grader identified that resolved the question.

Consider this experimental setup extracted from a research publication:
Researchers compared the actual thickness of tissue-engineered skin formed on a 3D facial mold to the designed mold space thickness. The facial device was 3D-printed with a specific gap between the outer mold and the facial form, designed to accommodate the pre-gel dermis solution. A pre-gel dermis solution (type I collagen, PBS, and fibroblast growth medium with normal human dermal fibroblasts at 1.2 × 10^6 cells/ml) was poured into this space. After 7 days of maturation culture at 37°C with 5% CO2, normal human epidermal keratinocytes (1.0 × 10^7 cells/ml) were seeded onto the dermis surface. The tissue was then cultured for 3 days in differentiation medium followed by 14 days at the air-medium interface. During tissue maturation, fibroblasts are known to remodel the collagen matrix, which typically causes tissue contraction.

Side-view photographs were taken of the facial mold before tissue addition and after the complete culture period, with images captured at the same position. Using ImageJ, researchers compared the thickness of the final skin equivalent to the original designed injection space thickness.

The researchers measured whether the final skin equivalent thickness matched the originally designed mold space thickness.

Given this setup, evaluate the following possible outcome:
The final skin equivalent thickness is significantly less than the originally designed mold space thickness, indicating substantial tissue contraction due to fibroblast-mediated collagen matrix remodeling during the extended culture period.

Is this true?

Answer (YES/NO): YES